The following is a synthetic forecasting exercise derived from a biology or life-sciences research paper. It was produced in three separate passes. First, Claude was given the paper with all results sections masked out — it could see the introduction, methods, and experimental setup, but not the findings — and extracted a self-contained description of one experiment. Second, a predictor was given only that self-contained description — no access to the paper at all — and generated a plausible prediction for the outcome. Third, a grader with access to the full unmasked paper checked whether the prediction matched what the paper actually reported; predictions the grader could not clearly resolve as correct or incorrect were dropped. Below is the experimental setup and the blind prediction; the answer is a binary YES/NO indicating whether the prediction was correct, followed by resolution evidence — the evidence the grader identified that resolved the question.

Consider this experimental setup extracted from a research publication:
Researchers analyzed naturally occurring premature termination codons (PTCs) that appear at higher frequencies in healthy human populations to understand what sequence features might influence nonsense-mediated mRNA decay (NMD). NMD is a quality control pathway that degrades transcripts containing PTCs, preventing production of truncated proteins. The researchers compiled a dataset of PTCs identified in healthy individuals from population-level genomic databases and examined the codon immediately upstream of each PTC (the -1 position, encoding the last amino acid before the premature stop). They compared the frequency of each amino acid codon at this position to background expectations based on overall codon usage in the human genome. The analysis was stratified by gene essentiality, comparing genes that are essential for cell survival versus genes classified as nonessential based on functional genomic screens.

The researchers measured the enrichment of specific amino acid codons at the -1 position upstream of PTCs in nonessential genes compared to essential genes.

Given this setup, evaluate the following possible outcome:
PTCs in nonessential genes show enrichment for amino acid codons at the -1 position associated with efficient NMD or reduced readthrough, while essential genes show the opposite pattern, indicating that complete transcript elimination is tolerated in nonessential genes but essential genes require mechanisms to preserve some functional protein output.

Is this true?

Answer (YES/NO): YES